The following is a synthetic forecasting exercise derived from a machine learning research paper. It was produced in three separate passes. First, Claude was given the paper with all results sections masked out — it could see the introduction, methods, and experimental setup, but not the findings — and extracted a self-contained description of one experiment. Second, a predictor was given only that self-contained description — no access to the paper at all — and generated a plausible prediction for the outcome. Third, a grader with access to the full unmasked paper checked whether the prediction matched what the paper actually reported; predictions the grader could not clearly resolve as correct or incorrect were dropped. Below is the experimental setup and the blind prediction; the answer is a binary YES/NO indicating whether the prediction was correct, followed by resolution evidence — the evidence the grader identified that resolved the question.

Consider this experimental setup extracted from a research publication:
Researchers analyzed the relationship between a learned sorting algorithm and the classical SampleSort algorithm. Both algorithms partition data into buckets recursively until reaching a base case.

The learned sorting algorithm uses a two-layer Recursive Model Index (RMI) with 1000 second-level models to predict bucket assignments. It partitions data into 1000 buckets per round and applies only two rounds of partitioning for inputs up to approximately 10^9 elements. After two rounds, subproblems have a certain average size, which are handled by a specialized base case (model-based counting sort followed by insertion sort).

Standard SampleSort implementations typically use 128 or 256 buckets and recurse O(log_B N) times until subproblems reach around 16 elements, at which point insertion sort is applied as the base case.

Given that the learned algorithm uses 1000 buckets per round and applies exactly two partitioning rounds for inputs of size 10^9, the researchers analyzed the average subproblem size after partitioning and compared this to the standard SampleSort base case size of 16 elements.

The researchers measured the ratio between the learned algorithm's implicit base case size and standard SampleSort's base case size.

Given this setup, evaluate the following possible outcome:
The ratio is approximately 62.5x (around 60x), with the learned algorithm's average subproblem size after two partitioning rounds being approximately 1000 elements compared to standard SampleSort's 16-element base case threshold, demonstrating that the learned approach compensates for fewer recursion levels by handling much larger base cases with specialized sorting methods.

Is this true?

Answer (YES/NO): YES